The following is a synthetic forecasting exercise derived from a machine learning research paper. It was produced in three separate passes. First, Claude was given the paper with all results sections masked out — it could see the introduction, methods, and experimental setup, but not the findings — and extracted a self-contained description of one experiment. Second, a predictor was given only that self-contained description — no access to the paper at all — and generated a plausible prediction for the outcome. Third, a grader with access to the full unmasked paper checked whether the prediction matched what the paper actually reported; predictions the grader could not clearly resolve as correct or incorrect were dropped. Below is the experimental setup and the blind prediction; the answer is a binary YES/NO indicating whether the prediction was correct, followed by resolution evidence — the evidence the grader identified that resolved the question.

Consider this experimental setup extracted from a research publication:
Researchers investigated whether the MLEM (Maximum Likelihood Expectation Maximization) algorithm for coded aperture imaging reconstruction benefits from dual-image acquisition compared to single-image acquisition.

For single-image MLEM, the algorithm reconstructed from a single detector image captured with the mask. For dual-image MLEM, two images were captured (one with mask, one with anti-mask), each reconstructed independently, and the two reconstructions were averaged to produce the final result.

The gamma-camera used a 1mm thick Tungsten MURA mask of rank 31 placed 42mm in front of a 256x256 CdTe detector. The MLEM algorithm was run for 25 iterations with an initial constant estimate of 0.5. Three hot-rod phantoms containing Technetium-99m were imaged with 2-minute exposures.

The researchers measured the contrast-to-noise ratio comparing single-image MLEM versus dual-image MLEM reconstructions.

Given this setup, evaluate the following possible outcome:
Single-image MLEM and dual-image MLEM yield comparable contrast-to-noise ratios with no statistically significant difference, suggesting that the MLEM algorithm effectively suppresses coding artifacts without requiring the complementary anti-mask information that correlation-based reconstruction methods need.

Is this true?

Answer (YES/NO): NO